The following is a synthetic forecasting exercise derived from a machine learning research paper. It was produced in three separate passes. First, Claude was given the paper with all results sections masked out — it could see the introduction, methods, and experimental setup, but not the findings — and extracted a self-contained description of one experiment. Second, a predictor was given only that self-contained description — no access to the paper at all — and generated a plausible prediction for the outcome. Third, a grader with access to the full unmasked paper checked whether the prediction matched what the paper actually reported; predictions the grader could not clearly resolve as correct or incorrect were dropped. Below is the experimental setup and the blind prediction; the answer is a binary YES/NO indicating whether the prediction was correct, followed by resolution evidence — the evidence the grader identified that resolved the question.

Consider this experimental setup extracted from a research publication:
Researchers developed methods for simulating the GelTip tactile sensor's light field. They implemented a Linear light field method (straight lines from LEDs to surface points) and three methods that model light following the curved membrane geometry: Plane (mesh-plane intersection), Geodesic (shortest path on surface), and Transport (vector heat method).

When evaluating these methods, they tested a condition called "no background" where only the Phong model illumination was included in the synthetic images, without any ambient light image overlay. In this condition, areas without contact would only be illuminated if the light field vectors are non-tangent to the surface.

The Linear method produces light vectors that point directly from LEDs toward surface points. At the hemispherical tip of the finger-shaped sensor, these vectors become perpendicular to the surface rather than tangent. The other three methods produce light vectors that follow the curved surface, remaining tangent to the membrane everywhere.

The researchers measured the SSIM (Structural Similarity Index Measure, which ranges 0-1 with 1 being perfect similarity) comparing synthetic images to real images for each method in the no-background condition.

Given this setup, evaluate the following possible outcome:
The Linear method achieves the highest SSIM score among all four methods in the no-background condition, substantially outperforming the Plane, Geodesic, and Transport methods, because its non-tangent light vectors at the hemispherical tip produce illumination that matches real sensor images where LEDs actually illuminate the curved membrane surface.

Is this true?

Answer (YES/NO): YES